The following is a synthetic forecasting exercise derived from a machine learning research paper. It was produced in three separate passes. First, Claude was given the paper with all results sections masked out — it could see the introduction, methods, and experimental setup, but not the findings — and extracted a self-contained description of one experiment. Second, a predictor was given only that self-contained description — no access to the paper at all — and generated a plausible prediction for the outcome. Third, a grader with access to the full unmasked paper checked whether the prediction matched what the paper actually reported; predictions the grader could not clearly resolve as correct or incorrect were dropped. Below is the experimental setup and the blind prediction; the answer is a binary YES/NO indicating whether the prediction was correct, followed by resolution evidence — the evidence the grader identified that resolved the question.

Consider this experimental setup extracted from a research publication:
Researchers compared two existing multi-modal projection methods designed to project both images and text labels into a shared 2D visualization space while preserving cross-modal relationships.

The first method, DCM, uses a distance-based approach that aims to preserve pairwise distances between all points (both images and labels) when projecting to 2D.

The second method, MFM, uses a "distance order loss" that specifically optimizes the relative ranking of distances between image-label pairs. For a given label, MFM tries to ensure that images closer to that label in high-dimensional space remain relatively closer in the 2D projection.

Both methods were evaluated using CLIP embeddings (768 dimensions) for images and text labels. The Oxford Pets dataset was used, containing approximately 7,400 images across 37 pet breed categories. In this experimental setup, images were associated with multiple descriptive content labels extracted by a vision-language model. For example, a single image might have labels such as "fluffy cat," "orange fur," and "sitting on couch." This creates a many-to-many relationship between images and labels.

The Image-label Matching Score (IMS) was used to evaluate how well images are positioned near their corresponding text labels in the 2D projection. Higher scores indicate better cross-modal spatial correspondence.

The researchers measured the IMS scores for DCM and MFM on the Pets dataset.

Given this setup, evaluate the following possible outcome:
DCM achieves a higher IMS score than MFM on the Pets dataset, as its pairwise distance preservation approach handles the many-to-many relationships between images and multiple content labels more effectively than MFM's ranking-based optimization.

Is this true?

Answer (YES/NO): YES